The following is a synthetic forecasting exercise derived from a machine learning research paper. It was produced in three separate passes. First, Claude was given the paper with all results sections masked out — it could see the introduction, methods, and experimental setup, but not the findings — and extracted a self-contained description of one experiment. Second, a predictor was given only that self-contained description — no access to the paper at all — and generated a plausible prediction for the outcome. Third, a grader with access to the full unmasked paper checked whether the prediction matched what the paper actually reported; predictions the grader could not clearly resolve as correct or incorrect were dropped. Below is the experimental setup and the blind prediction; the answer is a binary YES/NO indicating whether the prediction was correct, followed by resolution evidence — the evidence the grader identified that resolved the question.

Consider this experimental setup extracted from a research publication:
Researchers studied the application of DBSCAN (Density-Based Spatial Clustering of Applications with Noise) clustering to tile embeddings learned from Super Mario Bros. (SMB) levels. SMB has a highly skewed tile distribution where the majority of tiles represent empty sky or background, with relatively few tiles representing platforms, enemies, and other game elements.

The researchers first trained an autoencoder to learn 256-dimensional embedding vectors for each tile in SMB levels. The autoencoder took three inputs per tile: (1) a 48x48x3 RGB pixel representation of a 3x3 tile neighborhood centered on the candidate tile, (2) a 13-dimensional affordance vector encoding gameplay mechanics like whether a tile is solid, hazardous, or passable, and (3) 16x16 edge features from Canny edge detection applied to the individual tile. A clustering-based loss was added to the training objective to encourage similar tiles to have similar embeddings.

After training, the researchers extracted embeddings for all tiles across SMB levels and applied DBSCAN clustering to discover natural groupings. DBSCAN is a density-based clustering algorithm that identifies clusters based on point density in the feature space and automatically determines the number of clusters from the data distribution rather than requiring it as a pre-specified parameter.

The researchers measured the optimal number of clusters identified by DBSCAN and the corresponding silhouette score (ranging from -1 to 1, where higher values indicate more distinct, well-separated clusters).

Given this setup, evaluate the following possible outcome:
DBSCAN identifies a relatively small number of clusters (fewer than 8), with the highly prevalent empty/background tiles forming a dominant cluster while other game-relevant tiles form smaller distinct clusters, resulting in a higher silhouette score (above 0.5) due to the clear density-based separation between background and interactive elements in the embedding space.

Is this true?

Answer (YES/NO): NO